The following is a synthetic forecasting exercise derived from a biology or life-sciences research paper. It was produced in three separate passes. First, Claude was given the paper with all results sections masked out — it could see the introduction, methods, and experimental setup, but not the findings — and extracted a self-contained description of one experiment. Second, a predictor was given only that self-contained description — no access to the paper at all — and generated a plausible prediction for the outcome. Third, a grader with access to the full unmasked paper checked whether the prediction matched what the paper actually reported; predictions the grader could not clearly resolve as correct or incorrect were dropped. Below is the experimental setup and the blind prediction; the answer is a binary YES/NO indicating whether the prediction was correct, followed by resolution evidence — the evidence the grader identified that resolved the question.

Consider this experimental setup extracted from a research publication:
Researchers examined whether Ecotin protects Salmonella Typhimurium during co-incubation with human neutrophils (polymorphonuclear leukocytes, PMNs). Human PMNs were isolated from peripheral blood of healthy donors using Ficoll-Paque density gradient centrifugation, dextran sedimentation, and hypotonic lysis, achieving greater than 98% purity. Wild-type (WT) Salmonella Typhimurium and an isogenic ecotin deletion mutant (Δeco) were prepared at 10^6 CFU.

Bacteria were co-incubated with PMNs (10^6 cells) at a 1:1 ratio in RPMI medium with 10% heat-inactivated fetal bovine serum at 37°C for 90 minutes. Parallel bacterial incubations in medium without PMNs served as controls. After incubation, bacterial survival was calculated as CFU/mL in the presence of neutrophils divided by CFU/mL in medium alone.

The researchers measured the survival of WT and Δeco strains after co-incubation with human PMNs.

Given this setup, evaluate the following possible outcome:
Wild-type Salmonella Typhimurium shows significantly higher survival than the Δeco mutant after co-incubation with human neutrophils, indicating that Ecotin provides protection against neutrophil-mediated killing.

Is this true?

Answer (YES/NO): NO